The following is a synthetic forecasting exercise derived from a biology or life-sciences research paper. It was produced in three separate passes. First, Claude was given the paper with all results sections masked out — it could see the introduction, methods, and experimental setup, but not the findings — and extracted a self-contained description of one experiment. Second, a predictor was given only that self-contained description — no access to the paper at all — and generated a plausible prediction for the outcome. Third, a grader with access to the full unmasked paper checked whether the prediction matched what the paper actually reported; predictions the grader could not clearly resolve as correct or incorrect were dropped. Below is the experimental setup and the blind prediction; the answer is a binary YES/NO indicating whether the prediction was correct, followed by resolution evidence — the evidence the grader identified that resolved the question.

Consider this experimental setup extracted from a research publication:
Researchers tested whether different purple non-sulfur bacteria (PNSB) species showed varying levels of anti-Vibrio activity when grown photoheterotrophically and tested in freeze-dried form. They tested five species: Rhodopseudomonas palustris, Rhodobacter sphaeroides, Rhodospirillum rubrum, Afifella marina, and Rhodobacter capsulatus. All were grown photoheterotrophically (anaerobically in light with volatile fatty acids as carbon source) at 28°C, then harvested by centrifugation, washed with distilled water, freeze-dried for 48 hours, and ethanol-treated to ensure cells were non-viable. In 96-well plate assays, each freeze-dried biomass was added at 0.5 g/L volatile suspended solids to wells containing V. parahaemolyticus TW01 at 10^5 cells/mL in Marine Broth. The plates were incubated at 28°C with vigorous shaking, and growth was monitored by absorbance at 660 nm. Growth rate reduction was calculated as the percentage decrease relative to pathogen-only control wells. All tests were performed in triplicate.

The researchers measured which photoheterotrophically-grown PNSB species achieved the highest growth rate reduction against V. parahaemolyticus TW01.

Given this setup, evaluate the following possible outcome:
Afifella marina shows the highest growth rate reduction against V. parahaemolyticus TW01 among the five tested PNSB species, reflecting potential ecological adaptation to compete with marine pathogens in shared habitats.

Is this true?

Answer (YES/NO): NO